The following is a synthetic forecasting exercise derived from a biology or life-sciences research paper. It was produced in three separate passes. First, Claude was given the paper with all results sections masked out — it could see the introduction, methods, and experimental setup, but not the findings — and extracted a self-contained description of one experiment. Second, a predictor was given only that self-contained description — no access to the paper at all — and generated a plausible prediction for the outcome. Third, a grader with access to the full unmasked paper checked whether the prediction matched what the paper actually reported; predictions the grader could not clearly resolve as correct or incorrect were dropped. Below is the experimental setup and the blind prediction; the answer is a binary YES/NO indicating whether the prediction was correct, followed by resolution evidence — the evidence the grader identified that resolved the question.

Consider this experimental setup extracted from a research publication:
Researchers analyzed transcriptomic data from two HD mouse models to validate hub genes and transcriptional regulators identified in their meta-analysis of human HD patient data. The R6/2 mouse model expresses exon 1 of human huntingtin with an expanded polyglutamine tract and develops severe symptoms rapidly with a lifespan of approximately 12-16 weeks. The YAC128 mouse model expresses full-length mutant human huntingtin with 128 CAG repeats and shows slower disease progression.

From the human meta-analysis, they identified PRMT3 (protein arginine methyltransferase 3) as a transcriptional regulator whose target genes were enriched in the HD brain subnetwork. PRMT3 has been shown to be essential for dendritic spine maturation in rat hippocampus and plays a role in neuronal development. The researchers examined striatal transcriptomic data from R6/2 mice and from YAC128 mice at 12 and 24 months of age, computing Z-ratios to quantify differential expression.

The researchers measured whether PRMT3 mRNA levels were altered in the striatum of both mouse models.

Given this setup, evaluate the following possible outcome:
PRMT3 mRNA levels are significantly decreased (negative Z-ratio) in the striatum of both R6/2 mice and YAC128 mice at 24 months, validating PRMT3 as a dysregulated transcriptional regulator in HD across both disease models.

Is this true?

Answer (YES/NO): NO